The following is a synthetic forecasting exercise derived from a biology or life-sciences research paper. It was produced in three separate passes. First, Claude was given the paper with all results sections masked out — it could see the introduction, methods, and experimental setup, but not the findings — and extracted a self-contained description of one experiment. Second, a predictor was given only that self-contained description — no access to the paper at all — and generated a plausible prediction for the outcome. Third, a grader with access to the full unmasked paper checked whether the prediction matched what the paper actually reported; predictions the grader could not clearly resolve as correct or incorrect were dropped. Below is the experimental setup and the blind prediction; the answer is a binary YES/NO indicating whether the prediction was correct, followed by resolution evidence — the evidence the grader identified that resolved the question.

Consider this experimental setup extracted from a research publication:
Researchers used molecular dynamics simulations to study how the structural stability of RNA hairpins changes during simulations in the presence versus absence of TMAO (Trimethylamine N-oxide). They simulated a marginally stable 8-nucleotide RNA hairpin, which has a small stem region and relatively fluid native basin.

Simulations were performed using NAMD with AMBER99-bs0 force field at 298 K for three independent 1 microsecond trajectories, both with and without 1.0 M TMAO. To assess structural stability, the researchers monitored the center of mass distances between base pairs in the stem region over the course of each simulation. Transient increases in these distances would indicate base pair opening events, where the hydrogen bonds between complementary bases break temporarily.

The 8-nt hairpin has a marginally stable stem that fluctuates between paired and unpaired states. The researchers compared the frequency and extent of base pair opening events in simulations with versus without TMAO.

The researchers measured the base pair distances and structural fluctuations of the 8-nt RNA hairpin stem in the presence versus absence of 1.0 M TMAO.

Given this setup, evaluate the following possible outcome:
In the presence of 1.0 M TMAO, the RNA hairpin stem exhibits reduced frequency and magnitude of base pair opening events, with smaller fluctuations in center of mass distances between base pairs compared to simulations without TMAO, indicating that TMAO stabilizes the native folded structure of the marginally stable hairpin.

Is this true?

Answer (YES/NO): NO